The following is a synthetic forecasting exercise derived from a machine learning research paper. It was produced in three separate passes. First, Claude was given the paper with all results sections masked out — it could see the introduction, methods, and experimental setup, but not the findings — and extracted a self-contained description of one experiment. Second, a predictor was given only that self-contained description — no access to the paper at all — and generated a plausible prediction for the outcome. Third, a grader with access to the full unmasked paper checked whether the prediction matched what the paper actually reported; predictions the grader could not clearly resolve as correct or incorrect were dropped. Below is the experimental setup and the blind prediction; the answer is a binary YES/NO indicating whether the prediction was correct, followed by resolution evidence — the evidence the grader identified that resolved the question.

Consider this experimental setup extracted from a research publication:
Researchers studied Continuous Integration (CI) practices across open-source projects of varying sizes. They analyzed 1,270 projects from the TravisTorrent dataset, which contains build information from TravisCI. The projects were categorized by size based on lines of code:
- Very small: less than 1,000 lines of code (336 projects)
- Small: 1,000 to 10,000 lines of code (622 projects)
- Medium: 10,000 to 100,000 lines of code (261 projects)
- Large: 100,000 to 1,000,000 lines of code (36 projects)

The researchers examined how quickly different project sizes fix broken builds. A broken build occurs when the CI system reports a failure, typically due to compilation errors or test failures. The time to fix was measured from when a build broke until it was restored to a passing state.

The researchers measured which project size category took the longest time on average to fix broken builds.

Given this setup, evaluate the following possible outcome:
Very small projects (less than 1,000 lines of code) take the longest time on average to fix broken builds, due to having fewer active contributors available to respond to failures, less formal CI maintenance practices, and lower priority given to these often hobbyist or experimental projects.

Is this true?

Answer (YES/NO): YES